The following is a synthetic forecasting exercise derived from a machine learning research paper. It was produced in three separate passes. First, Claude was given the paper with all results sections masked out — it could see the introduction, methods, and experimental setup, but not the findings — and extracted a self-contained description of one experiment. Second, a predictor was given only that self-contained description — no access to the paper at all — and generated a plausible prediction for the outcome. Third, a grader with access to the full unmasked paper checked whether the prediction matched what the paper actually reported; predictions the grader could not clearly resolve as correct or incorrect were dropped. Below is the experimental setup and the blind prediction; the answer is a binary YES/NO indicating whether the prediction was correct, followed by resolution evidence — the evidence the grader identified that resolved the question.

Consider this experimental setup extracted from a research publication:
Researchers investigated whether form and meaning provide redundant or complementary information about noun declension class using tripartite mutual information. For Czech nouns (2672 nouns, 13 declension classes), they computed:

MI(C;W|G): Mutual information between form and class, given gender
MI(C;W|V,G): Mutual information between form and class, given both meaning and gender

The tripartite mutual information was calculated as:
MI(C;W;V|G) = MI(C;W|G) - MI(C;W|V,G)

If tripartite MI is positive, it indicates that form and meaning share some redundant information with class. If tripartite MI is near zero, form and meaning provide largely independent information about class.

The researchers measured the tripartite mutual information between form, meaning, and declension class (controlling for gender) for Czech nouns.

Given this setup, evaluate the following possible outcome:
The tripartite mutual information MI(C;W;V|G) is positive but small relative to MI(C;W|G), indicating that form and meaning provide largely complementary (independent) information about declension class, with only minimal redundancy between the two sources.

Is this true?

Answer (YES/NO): NO